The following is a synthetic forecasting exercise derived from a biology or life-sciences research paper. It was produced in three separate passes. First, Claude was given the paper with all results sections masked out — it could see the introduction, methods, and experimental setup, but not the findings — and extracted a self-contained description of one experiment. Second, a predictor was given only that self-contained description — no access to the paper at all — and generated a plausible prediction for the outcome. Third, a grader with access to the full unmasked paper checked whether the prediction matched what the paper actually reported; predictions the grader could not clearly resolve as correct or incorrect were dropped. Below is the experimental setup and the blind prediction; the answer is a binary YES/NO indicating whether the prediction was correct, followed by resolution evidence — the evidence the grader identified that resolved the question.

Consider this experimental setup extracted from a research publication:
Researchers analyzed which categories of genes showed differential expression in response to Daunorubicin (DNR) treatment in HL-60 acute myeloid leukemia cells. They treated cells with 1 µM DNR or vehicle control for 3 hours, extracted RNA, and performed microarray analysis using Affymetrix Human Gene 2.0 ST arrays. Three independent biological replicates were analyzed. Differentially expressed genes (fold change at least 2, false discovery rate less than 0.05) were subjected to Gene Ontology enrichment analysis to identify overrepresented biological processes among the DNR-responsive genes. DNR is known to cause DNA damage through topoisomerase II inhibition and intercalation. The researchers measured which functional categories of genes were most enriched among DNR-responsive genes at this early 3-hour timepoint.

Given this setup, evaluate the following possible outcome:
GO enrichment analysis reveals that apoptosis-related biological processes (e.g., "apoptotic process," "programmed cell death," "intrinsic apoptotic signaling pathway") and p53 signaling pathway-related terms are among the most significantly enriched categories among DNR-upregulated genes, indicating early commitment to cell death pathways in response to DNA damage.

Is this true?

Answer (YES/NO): NO